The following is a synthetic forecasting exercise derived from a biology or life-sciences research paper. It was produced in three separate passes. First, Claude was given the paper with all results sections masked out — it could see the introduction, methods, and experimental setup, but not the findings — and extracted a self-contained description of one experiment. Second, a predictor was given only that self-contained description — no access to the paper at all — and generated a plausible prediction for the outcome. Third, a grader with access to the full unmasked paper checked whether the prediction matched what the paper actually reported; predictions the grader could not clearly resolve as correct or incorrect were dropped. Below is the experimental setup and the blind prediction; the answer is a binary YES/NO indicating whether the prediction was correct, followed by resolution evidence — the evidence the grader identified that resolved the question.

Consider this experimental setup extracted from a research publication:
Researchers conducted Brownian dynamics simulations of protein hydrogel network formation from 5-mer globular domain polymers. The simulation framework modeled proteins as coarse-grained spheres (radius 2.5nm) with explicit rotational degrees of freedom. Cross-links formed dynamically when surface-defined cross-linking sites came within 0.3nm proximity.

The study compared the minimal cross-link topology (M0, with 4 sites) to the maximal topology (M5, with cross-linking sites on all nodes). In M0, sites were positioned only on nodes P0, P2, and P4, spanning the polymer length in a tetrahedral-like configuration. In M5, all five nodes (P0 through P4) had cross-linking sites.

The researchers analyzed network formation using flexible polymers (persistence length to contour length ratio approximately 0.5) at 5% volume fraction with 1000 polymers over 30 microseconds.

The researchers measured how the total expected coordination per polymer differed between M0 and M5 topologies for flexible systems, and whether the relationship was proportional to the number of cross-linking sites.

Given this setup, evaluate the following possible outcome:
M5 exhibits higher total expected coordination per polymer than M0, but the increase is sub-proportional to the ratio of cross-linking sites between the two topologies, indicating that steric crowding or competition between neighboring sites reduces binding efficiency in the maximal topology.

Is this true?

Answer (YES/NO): YES